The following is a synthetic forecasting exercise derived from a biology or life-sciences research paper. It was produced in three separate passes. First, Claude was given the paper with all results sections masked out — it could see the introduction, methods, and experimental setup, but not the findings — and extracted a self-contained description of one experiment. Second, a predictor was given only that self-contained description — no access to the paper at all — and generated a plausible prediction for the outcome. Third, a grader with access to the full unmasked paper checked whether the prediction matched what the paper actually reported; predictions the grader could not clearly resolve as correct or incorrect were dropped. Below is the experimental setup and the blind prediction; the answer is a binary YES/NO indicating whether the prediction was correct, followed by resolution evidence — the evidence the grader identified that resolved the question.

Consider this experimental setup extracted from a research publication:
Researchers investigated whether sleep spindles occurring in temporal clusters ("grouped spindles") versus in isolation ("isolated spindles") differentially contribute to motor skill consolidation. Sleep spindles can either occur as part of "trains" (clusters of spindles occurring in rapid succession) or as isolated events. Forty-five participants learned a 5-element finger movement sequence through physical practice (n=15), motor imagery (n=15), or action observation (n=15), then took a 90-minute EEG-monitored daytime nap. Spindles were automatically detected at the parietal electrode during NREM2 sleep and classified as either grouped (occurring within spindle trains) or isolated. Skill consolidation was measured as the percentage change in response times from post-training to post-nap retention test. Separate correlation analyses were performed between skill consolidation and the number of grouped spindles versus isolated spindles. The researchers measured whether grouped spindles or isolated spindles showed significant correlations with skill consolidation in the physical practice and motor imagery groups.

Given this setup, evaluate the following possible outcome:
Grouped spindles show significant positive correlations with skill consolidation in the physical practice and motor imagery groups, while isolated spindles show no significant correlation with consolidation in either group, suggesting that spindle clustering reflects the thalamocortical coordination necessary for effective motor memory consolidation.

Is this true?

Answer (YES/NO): YES